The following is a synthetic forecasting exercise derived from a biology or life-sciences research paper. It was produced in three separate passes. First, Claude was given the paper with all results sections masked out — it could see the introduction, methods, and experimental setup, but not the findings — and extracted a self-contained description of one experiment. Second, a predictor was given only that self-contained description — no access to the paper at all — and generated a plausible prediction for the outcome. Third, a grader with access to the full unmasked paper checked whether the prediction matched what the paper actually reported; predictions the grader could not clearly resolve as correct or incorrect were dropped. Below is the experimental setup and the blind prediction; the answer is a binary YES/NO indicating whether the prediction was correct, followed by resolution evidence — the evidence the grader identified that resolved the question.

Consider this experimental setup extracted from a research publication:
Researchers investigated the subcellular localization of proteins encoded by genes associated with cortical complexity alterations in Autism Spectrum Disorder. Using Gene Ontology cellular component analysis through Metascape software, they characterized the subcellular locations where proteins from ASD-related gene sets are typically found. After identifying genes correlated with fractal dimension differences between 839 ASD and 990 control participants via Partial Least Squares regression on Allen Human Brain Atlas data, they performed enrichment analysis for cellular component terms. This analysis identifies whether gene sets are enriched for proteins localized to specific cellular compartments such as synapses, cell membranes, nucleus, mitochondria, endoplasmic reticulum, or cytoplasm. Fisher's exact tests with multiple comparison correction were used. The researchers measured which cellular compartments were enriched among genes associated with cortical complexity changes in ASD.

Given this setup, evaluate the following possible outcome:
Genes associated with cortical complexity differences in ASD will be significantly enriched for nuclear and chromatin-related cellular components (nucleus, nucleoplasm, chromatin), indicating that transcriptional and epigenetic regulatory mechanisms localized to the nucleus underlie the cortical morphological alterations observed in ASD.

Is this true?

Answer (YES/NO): NO